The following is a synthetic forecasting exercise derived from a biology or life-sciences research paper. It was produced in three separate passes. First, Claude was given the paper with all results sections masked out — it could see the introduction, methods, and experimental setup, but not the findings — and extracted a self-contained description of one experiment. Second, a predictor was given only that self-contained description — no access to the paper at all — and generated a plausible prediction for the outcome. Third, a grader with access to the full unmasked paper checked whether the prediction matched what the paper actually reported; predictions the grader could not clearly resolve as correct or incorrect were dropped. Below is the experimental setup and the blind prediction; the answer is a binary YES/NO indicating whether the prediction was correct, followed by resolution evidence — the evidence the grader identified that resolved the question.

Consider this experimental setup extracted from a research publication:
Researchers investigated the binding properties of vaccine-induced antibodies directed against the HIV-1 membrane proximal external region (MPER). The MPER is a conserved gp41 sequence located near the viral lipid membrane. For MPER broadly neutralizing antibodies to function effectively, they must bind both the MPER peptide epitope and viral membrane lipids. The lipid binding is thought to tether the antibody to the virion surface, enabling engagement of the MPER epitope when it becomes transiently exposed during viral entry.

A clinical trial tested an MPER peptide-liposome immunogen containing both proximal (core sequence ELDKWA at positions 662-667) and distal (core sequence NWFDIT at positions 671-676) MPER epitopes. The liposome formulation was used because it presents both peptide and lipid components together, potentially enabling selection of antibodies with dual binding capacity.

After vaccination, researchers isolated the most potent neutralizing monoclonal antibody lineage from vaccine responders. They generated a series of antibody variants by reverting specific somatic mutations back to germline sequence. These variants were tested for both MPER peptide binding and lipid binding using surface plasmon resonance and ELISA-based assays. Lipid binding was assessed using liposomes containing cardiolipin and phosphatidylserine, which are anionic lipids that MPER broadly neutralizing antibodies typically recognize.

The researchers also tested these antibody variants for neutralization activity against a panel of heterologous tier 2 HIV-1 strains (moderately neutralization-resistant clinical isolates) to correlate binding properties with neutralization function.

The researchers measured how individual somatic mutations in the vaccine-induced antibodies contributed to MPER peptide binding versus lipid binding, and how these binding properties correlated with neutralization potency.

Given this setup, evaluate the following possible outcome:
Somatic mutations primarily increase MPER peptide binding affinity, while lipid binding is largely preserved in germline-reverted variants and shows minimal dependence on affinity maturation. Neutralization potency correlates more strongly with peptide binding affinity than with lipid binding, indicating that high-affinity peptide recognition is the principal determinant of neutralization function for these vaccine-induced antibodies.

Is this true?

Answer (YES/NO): NO